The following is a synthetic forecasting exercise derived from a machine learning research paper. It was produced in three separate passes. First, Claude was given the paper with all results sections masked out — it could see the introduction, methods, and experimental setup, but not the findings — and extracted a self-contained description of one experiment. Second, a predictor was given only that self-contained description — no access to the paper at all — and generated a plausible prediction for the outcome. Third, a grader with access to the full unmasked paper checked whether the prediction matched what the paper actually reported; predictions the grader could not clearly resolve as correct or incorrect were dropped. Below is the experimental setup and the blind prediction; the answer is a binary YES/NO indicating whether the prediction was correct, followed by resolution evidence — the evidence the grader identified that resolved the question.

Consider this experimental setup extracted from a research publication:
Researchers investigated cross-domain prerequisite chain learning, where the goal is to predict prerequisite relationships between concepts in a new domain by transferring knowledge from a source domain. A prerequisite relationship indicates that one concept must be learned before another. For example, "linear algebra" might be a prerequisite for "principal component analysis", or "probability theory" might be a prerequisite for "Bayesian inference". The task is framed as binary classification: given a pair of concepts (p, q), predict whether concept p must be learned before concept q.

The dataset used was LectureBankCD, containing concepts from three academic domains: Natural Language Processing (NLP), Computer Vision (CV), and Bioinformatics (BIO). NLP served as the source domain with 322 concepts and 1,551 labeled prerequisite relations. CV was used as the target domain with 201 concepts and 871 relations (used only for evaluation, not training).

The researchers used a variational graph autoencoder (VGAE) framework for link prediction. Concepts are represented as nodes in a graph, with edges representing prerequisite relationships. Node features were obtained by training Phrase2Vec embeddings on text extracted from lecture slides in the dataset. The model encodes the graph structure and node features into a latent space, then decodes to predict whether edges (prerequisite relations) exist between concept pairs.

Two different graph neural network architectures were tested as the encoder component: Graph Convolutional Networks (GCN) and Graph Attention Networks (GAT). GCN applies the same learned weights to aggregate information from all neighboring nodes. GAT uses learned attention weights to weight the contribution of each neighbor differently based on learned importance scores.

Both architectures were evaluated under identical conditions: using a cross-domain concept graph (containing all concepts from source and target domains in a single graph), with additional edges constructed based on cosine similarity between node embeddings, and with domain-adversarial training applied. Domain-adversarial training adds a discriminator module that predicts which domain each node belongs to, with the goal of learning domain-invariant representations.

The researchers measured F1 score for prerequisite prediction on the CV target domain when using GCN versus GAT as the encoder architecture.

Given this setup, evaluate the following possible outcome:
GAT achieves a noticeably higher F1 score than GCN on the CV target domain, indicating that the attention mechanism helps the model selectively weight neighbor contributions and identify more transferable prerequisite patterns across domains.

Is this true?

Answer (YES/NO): NO